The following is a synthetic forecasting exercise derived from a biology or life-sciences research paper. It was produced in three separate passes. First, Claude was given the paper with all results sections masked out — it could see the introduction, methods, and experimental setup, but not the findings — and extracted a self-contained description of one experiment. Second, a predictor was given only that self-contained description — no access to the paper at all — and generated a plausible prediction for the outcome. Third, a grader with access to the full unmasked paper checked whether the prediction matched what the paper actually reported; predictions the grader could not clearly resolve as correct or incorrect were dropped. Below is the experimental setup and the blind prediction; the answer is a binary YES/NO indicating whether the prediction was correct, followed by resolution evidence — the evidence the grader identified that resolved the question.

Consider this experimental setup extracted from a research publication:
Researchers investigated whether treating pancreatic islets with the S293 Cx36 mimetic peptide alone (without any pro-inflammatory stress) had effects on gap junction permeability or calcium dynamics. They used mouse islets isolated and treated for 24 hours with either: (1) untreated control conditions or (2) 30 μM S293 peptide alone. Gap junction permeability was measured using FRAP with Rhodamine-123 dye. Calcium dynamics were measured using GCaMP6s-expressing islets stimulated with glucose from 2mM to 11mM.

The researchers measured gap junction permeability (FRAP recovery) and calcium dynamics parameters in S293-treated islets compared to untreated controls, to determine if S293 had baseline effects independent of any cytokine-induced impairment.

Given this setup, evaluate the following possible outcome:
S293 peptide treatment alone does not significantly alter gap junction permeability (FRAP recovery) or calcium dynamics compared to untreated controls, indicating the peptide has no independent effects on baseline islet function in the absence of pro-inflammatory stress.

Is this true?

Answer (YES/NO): YES